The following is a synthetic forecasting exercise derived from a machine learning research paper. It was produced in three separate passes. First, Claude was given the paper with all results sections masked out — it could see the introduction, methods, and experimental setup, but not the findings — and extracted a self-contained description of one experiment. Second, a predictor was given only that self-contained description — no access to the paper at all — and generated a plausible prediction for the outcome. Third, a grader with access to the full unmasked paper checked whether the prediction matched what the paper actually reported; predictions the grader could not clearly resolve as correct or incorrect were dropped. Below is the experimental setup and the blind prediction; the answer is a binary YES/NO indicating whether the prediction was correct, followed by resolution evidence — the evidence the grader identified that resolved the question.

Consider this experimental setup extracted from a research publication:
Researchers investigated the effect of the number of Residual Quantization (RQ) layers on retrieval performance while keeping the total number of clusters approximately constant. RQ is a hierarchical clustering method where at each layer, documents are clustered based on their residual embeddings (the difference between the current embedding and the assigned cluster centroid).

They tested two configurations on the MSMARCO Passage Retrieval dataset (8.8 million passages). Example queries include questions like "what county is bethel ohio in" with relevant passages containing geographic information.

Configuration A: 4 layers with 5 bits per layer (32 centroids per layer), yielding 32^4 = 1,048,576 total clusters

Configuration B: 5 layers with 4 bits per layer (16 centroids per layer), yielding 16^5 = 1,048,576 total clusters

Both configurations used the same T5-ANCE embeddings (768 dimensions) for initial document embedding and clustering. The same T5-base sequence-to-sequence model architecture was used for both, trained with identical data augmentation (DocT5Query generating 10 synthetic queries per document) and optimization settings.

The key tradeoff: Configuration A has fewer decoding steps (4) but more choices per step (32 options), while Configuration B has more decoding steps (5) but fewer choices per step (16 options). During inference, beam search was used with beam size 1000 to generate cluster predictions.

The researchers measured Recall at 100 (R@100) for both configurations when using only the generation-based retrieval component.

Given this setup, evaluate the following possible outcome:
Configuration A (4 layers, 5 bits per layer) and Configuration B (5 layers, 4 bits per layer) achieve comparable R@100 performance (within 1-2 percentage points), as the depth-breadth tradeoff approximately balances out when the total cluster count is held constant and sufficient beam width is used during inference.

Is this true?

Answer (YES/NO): NO